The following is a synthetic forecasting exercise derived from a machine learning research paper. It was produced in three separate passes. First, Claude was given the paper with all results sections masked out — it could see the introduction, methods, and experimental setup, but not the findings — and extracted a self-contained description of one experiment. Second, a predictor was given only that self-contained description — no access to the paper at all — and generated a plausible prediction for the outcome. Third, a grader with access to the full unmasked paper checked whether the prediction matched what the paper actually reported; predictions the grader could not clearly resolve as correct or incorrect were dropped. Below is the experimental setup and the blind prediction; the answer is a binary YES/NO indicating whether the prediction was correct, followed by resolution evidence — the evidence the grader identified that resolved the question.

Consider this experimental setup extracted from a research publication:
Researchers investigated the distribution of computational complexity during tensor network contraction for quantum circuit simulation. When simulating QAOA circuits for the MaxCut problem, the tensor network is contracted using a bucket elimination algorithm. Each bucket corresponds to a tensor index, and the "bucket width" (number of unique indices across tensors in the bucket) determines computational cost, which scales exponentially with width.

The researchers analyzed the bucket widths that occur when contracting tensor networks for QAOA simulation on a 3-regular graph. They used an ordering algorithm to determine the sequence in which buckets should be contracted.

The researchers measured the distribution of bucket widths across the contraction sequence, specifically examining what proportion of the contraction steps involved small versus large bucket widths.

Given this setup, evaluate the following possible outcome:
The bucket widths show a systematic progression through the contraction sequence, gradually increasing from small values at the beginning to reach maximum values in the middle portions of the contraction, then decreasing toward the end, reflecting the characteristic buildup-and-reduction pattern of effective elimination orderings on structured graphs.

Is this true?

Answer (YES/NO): NO